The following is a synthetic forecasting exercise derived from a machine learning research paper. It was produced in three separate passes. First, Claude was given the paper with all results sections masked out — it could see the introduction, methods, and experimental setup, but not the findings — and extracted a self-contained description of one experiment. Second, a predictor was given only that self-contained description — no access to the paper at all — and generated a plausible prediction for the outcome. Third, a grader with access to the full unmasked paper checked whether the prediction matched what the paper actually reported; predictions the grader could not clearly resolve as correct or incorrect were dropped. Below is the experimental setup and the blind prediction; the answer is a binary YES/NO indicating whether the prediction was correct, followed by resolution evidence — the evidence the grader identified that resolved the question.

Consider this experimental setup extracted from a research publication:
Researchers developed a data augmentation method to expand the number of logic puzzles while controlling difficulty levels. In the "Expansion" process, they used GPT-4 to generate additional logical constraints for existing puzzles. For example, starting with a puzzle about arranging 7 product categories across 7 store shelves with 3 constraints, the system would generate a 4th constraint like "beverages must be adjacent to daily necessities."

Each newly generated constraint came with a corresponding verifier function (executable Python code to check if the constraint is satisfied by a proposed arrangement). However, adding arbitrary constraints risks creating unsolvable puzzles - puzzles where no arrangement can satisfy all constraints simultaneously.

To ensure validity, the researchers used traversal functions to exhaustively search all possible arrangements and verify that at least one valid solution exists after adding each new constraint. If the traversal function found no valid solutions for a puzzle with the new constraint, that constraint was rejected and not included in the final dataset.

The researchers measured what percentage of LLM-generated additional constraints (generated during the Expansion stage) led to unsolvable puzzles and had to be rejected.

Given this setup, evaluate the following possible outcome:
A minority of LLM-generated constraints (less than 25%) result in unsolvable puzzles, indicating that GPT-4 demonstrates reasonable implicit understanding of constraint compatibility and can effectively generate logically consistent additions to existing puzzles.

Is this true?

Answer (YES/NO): NO